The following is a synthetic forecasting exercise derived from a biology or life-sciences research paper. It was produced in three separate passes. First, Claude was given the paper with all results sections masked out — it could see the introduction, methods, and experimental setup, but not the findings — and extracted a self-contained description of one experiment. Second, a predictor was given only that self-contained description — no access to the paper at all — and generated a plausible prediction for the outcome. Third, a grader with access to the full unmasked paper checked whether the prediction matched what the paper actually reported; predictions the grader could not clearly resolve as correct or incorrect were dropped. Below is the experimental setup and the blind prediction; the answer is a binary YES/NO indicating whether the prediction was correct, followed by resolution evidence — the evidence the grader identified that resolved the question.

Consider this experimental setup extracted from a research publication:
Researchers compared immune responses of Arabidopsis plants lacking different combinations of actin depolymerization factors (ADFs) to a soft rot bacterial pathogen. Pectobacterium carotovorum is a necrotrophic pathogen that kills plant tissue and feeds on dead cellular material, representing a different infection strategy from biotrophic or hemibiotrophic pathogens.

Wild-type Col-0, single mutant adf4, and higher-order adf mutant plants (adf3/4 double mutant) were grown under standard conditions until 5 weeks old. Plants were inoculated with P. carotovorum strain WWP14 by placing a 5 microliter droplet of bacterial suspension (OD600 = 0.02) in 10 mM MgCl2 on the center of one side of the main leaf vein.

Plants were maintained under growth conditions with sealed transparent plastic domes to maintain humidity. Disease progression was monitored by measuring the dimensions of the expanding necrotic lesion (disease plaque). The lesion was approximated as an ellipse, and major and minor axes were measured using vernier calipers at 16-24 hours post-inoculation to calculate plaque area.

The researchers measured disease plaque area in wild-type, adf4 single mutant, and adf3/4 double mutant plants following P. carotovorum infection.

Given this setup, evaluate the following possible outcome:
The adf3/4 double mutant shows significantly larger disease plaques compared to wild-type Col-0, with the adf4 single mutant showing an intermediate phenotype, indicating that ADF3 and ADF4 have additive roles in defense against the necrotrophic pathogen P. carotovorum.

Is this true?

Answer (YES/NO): NO